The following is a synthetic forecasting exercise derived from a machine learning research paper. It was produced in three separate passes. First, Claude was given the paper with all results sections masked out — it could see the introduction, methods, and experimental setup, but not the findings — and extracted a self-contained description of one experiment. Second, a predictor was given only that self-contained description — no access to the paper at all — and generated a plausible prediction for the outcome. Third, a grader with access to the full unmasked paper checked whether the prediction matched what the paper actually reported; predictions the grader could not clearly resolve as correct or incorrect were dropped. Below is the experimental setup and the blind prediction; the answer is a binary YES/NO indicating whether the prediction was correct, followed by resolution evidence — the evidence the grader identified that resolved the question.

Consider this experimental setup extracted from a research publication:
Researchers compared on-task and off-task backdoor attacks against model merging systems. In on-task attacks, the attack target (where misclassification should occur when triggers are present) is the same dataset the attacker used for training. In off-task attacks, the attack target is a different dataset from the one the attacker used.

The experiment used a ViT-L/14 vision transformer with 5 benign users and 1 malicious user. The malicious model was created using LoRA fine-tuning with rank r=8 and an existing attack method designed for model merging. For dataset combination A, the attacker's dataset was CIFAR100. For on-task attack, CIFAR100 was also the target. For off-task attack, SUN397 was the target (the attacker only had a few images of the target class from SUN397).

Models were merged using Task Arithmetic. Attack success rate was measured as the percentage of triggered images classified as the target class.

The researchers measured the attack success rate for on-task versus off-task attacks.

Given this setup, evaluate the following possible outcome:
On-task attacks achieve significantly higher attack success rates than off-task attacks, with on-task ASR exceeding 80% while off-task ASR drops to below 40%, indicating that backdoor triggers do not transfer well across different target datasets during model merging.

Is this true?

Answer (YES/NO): NO